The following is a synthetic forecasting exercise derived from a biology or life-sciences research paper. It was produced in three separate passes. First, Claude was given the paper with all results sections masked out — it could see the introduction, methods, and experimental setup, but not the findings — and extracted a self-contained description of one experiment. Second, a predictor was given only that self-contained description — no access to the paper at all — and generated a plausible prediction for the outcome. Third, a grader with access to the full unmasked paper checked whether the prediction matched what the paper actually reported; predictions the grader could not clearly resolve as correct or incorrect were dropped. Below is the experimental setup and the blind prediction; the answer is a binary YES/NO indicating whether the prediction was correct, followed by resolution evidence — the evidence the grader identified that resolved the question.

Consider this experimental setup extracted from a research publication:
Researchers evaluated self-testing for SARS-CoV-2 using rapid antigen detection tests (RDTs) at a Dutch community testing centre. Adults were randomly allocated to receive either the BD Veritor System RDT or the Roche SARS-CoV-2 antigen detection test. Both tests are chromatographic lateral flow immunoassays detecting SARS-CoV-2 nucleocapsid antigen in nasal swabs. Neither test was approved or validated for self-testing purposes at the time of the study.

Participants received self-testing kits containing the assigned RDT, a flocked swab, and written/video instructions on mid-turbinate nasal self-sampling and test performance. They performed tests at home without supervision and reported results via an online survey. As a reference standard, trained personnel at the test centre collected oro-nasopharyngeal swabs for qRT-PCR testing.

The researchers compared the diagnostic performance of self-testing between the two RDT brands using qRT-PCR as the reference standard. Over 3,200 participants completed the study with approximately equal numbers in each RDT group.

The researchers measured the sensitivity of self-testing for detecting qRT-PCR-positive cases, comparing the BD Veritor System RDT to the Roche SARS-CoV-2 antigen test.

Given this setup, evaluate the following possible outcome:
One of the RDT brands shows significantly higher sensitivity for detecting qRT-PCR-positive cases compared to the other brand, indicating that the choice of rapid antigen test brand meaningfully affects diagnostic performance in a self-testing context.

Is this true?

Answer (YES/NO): NO